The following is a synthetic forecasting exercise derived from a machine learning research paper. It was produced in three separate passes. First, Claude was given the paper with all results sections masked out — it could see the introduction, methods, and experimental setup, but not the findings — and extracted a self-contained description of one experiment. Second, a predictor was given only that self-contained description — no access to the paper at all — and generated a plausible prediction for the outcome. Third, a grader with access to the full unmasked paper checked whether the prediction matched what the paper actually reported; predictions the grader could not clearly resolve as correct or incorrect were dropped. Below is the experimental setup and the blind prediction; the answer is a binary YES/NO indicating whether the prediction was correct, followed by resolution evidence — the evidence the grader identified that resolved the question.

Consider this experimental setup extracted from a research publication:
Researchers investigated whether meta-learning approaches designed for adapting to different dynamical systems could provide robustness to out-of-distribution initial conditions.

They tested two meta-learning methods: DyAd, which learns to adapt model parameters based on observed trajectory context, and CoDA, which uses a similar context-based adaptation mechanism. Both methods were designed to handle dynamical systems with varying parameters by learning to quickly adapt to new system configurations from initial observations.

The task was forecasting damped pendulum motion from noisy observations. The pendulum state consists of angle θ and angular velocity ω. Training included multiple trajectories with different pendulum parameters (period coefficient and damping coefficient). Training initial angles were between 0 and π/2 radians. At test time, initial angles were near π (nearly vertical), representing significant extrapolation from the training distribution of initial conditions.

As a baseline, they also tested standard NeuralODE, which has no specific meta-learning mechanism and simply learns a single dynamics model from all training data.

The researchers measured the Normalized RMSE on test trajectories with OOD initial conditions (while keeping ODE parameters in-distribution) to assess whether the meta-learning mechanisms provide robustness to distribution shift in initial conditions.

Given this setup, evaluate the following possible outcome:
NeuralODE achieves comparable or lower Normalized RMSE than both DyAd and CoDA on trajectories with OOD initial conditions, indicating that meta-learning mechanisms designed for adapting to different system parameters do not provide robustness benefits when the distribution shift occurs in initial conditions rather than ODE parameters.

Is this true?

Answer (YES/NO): YES